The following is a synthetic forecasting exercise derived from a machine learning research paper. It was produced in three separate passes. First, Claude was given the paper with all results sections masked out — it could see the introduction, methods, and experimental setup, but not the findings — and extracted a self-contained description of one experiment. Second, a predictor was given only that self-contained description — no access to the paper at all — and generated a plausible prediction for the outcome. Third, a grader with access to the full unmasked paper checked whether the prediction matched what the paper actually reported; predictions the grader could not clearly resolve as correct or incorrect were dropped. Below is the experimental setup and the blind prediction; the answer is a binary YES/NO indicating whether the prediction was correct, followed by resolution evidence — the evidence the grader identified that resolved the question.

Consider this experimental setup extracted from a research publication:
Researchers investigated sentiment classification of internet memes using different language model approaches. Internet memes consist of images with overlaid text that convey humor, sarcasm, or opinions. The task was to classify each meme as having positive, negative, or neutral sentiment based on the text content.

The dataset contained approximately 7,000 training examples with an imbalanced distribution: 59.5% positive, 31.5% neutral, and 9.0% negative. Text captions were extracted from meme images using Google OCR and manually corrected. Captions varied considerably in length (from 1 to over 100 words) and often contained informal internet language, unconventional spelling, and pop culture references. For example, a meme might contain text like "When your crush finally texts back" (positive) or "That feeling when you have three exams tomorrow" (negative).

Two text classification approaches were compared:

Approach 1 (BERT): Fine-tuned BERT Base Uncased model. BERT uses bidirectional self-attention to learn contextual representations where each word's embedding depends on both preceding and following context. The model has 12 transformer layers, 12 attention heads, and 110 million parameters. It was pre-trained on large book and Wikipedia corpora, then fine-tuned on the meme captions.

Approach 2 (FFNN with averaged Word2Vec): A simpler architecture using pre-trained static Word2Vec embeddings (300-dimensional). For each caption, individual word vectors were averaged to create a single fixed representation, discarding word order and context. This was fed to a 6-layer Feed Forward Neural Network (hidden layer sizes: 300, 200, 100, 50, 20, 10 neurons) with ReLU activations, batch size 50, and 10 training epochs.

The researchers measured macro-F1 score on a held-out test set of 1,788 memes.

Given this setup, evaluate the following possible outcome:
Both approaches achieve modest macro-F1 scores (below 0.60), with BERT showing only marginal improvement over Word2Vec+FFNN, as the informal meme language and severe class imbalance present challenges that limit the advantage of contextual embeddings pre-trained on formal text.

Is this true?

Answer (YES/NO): NO